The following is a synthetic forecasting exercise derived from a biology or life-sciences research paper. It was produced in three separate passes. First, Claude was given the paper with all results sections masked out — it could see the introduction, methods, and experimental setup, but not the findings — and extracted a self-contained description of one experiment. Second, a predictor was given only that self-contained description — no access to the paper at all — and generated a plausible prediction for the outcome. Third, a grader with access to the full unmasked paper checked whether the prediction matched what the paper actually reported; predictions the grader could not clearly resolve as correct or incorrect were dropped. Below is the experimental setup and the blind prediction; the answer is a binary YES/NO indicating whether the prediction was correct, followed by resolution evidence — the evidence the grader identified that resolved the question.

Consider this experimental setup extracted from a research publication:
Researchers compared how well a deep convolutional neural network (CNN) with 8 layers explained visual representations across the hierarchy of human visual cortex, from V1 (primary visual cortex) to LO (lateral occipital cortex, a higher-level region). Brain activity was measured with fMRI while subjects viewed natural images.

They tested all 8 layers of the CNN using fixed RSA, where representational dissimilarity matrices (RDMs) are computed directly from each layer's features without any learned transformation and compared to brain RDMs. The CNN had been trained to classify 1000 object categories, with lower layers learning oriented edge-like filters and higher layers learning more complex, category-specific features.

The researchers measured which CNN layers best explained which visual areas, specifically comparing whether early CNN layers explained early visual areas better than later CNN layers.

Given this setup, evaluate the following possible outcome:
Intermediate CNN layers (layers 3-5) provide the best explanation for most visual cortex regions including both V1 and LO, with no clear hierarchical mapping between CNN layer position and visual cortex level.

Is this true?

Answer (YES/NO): NO